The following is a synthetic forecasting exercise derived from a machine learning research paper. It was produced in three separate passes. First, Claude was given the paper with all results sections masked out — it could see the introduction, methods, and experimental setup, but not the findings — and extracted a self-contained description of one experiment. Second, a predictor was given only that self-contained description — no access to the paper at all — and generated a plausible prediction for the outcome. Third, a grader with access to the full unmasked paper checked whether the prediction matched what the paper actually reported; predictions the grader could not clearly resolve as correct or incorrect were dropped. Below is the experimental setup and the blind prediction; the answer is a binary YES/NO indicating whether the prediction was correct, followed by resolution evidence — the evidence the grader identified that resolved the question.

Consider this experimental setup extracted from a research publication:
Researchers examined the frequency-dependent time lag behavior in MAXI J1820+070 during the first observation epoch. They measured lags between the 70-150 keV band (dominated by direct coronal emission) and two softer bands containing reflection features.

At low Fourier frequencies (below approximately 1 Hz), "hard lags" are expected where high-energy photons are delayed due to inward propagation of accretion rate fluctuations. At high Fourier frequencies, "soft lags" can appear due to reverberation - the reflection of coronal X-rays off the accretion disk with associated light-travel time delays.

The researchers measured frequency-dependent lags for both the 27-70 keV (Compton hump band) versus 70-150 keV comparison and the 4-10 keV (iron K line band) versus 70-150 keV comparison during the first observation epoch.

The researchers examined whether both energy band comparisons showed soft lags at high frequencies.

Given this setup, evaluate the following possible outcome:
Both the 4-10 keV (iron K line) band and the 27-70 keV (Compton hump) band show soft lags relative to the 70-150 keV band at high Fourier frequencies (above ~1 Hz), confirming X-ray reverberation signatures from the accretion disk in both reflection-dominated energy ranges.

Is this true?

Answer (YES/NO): YES